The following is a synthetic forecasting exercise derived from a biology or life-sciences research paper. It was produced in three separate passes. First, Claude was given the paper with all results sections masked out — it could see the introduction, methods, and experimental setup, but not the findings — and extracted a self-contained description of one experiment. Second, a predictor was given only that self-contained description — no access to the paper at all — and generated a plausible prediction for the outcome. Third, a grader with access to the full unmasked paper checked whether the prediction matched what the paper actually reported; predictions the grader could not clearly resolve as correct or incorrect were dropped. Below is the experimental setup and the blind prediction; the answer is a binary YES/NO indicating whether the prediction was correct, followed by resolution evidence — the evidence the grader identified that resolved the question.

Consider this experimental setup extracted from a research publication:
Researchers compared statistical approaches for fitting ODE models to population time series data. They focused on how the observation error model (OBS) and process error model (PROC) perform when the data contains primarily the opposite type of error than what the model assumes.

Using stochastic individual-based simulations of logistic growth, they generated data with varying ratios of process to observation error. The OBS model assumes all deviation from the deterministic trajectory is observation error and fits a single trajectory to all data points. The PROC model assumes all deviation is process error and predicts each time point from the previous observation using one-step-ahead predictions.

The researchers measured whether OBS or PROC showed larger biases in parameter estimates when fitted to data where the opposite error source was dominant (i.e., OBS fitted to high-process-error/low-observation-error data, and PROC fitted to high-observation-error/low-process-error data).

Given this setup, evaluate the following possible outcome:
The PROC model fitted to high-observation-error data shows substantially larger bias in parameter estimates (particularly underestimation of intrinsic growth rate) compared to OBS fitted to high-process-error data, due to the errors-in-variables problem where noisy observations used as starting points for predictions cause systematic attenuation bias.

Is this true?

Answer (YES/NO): NO